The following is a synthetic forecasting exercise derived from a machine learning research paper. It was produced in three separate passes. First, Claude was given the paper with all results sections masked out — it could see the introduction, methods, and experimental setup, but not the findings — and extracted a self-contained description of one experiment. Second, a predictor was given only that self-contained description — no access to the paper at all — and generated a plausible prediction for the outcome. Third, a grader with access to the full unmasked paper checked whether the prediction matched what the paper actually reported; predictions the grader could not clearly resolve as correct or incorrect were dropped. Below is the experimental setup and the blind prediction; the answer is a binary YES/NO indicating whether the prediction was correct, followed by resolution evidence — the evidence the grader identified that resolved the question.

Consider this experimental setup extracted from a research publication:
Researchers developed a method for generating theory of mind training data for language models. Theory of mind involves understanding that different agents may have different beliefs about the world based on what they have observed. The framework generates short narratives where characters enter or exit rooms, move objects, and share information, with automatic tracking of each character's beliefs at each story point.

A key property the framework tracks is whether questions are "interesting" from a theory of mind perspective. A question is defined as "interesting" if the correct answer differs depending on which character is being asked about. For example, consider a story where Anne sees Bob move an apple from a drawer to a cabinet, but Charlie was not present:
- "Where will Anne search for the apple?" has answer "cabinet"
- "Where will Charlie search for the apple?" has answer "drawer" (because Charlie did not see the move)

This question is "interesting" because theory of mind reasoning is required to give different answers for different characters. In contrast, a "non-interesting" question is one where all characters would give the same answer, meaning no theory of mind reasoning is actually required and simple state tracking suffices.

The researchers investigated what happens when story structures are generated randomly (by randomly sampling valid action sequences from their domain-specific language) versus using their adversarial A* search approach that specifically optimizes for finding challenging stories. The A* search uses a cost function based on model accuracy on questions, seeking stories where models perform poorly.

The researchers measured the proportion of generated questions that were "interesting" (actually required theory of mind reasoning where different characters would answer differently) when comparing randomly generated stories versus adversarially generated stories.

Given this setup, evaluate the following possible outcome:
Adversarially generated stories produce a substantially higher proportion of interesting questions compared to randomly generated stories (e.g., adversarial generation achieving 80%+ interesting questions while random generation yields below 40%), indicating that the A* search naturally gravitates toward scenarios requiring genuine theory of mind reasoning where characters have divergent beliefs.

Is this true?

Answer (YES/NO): NO